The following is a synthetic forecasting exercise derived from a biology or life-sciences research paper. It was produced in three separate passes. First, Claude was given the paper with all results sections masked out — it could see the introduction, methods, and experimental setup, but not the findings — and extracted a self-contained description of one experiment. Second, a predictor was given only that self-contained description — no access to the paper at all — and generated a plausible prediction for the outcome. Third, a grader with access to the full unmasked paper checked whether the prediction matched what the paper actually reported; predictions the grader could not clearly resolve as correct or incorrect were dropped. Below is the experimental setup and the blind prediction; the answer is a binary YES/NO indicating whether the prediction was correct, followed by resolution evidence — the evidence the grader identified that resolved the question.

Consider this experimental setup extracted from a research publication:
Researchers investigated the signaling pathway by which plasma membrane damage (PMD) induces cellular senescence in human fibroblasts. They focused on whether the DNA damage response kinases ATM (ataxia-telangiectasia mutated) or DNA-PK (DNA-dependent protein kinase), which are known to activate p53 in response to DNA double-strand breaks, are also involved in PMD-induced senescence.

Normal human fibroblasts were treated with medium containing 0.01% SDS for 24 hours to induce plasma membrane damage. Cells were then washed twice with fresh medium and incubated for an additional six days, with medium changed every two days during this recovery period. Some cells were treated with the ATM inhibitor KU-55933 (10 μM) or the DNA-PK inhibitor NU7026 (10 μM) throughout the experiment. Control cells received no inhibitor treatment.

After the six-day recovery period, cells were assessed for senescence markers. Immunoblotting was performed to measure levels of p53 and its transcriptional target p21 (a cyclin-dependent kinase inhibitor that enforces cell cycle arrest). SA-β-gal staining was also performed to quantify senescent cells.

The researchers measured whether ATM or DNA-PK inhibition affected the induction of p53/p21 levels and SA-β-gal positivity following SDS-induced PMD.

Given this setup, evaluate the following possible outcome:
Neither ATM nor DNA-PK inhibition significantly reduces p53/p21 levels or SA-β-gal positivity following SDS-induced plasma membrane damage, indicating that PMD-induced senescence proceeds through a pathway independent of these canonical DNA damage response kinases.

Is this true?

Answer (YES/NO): YES